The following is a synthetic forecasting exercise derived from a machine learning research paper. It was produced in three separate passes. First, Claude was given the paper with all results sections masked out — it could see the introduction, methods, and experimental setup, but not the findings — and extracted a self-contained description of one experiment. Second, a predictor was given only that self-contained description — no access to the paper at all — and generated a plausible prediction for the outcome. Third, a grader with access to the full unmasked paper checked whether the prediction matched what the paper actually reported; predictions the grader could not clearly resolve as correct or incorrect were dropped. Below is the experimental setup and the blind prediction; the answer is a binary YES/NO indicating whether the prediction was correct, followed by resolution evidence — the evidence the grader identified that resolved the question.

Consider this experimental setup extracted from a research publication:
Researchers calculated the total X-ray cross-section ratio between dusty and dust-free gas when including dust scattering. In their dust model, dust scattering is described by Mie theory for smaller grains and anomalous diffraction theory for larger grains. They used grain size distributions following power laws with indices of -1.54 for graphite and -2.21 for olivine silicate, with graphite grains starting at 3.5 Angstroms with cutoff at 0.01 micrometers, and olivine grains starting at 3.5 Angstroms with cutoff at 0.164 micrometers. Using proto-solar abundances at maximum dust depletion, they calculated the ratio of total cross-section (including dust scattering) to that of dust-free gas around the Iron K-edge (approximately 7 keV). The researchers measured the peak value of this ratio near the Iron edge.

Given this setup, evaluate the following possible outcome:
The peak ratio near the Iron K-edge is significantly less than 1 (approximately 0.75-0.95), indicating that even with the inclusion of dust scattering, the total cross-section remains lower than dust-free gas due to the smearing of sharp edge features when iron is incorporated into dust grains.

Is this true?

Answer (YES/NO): NO